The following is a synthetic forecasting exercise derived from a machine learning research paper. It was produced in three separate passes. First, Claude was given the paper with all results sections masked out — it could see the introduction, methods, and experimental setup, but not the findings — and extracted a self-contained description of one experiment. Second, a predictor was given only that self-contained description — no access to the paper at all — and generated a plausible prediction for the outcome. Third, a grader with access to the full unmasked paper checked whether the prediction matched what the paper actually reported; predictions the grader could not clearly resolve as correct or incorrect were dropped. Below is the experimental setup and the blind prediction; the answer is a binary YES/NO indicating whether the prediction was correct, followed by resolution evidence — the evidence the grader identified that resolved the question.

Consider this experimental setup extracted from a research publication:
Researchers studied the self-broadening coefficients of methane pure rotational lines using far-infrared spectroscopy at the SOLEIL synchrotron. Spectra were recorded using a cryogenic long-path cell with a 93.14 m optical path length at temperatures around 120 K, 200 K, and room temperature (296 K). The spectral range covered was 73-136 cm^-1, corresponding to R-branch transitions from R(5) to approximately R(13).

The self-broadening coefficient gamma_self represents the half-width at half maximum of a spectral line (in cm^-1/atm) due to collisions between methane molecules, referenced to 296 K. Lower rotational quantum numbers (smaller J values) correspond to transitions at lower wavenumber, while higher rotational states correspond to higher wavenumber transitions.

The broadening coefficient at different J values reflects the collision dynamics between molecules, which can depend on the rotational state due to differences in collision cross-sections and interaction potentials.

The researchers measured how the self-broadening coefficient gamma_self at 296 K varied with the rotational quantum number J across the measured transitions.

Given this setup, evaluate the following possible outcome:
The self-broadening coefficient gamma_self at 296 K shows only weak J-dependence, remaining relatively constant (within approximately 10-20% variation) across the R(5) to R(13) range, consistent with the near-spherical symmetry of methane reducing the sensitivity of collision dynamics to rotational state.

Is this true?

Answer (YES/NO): YES